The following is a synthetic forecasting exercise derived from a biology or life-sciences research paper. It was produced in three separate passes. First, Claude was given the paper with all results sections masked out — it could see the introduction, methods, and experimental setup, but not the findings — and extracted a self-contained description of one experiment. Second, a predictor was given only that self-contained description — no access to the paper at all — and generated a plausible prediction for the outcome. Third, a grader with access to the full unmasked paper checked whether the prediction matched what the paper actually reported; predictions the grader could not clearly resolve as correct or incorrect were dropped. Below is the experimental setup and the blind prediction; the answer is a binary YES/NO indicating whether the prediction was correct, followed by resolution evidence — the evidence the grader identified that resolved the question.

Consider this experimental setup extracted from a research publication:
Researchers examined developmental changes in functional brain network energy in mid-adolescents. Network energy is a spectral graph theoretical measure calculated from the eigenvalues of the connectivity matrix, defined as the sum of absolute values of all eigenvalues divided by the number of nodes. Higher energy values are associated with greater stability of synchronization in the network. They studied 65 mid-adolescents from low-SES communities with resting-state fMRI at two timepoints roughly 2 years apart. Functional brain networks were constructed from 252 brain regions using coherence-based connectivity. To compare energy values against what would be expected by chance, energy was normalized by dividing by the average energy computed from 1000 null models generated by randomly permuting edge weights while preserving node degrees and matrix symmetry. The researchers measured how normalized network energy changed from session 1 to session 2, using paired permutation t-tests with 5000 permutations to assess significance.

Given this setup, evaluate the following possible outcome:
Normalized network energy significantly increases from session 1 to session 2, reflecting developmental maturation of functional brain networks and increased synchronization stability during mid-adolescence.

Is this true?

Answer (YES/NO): NO